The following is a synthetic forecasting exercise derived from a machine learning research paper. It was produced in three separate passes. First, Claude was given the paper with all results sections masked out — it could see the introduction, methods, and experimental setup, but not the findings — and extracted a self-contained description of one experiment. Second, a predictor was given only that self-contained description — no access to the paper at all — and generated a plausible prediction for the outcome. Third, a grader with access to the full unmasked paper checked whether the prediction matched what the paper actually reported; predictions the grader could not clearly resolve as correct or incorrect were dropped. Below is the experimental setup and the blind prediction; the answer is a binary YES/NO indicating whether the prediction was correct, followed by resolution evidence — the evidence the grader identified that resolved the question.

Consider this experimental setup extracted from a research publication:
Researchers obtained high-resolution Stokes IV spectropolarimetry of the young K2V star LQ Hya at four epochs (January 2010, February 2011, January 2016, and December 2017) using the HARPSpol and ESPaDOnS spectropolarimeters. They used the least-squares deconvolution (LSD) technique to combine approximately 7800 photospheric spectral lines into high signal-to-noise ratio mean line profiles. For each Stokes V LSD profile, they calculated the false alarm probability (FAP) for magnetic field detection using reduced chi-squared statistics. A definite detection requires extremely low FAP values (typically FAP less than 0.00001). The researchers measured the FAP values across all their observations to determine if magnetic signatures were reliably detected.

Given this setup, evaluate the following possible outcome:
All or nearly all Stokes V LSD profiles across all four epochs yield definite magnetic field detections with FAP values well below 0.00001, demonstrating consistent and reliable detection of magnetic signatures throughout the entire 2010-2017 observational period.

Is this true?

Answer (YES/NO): YES